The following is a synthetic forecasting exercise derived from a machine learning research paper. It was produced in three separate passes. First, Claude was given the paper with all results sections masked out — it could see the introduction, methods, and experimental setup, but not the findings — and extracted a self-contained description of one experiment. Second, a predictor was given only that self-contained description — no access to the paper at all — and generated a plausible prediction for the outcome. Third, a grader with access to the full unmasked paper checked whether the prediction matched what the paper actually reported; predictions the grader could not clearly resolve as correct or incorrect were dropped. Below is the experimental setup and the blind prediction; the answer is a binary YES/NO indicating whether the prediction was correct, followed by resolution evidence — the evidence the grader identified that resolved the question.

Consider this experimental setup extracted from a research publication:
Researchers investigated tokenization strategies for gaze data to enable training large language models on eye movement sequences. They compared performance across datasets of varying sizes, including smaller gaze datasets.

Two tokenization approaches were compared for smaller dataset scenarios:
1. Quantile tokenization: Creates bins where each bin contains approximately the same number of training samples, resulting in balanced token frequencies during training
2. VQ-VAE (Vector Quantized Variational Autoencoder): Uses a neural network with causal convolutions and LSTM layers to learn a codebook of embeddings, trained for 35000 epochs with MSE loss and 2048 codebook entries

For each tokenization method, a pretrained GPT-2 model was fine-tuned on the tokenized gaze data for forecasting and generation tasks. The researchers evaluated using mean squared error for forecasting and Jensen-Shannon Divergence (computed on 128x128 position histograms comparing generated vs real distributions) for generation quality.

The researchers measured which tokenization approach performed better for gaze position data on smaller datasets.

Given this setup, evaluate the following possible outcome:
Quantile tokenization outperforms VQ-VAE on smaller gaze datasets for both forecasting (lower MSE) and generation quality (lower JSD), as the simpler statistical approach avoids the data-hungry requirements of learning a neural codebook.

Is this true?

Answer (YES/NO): YES